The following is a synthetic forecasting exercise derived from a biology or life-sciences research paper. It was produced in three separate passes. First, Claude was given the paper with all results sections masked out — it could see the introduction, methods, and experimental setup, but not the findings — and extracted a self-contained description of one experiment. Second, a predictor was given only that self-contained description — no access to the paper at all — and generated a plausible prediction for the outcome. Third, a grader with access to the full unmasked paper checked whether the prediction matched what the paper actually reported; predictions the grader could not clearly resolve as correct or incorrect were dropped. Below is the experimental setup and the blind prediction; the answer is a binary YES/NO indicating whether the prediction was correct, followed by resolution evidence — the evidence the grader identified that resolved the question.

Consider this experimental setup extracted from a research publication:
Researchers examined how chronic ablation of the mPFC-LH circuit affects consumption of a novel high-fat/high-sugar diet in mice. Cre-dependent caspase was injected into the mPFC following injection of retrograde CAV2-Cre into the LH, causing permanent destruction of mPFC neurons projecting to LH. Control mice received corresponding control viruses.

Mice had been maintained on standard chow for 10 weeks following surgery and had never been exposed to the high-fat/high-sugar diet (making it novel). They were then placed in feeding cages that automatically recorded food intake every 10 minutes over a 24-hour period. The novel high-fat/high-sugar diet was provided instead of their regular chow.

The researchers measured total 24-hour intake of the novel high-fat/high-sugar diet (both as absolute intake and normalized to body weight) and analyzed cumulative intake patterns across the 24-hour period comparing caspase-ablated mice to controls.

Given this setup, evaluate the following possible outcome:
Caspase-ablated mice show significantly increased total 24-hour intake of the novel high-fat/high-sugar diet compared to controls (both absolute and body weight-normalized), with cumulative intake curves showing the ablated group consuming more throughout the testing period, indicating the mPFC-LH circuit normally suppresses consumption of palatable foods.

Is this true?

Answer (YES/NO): YES